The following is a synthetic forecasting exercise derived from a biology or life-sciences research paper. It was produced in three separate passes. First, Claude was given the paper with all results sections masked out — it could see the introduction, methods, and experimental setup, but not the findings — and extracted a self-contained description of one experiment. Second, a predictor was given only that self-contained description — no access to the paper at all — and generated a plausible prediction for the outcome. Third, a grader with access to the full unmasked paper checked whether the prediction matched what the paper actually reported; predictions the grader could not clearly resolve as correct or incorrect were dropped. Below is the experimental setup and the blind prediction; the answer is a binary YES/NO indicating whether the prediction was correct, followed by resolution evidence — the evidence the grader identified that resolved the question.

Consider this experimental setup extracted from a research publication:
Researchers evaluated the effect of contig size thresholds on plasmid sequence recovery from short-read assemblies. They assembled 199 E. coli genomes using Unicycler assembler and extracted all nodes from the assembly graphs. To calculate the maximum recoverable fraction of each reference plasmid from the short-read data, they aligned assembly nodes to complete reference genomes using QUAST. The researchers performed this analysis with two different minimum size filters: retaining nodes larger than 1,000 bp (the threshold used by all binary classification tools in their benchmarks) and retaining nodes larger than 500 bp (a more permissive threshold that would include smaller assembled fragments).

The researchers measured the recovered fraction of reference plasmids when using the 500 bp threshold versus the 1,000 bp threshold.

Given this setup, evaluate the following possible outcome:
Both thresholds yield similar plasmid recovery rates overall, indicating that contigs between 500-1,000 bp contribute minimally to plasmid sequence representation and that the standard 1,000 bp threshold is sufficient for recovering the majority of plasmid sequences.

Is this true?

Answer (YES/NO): YES